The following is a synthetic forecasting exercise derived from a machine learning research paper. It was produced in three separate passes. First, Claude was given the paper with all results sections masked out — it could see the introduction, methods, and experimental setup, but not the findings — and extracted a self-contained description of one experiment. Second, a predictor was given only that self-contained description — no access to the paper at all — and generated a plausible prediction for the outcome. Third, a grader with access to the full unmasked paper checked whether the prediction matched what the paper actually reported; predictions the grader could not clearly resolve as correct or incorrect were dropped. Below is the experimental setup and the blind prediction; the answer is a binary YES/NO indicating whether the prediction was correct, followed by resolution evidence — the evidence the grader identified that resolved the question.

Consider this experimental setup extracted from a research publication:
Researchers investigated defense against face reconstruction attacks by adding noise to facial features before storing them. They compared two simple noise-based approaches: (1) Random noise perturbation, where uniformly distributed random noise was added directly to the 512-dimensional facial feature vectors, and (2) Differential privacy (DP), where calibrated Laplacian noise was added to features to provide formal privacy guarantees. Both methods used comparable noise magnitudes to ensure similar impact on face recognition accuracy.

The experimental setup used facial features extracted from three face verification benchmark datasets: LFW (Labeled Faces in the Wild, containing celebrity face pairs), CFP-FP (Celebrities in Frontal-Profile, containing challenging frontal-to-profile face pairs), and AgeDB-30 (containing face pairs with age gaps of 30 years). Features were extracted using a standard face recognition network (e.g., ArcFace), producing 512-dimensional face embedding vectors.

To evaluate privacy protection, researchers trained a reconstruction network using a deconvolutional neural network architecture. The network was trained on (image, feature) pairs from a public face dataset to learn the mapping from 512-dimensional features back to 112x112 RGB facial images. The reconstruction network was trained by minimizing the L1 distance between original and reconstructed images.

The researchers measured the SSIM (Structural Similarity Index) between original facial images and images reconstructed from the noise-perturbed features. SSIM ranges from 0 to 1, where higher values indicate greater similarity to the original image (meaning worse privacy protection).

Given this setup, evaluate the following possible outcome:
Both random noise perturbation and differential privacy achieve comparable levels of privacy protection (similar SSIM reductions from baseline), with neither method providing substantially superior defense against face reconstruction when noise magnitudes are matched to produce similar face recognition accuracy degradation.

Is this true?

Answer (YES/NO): YES